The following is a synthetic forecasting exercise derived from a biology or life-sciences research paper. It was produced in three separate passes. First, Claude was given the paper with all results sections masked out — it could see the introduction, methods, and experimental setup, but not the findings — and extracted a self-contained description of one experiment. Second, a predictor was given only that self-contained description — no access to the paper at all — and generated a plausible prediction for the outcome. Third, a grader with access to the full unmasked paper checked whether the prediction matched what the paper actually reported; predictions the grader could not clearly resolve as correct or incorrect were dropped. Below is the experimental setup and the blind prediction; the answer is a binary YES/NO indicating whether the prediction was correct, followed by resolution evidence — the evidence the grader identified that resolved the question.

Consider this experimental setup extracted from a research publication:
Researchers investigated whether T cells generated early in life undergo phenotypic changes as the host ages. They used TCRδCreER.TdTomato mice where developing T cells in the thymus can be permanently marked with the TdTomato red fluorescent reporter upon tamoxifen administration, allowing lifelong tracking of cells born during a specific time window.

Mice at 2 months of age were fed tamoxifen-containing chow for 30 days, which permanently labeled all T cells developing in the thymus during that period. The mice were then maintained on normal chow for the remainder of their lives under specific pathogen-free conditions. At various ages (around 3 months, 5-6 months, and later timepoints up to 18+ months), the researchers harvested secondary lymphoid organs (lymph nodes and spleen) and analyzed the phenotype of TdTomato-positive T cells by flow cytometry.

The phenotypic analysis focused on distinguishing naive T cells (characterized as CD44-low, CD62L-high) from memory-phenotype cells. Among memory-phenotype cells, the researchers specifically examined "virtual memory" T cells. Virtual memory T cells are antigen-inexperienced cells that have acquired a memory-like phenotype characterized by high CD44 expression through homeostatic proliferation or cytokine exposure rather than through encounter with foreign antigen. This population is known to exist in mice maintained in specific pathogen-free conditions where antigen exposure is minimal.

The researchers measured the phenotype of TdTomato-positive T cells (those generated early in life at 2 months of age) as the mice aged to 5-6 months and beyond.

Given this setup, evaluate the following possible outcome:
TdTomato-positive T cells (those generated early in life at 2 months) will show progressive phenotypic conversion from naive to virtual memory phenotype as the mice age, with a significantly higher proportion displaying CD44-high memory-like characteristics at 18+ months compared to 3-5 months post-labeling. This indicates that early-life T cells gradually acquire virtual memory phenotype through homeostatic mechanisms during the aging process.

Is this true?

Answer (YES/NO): NO